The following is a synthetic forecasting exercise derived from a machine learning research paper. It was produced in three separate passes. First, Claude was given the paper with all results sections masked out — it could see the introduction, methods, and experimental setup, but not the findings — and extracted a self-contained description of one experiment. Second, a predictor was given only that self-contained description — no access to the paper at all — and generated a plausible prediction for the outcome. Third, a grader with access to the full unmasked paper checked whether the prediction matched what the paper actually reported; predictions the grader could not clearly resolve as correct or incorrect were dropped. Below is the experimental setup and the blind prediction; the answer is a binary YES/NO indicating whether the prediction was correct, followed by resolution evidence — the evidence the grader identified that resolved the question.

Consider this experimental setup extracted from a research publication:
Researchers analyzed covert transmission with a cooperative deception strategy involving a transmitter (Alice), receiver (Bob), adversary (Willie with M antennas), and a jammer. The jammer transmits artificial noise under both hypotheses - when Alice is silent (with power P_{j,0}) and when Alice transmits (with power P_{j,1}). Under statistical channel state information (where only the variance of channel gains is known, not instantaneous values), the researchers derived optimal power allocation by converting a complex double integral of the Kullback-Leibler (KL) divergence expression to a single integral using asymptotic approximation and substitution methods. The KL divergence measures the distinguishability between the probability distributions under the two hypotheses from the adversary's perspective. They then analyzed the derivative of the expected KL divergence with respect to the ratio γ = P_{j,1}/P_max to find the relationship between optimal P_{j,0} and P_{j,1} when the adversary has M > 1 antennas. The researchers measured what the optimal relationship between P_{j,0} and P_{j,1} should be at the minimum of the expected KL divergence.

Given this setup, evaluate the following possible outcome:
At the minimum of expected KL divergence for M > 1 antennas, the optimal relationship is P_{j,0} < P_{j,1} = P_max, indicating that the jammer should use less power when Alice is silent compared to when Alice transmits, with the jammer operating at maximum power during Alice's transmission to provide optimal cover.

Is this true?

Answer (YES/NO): NO